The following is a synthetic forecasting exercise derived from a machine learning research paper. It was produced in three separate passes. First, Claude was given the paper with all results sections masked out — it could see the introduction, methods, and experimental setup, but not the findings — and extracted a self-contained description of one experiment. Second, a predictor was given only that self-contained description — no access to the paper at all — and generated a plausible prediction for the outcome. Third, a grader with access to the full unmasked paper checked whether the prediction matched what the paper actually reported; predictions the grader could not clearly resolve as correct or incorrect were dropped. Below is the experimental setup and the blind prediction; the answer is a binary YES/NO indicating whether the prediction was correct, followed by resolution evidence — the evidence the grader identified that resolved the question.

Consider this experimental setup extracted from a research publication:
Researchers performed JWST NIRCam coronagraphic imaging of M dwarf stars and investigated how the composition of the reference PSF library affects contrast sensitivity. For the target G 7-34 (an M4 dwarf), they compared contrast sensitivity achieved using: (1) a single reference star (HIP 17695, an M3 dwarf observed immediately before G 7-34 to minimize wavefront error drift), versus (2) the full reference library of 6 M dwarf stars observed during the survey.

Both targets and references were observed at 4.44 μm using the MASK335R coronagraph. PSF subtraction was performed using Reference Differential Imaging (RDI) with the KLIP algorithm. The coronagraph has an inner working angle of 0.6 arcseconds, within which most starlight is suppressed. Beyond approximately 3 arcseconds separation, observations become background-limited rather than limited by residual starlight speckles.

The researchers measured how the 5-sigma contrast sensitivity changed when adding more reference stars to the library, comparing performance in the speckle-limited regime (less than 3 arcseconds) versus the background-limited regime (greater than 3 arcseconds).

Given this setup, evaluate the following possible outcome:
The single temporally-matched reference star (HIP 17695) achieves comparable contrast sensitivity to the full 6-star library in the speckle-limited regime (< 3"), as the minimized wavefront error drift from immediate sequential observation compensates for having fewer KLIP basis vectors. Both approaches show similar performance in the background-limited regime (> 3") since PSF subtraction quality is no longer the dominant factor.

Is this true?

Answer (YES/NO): NO